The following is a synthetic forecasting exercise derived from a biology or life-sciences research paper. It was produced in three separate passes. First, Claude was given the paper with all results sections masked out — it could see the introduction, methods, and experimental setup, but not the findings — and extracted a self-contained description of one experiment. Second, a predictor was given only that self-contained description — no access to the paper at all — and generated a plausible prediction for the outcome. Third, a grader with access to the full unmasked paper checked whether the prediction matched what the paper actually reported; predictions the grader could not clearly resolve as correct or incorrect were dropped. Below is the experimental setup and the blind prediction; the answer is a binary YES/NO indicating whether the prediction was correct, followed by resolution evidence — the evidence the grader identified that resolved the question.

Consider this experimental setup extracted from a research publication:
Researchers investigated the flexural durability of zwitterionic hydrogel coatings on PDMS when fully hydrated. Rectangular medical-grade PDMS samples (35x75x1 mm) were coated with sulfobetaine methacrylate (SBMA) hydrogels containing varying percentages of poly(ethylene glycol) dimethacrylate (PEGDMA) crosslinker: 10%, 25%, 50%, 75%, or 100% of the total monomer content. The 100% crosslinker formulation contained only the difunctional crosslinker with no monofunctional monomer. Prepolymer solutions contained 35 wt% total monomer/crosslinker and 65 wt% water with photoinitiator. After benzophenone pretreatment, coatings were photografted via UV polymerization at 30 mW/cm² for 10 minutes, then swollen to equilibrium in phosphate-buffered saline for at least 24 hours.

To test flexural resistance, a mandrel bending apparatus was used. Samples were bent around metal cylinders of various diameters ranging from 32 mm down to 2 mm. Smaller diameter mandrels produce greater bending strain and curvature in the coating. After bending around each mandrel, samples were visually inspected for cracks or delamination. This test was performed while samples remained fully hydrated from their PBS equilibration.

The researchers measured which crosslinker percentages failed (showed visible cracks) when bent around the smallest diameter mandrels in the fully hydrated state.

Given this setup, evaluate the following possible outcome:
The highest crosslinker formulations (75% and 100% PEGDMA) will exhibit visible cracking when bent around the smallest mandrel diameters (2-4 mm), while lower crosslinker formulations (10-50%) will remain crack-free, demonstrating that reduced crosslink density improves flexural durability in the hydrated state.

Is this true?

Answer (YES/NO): NO